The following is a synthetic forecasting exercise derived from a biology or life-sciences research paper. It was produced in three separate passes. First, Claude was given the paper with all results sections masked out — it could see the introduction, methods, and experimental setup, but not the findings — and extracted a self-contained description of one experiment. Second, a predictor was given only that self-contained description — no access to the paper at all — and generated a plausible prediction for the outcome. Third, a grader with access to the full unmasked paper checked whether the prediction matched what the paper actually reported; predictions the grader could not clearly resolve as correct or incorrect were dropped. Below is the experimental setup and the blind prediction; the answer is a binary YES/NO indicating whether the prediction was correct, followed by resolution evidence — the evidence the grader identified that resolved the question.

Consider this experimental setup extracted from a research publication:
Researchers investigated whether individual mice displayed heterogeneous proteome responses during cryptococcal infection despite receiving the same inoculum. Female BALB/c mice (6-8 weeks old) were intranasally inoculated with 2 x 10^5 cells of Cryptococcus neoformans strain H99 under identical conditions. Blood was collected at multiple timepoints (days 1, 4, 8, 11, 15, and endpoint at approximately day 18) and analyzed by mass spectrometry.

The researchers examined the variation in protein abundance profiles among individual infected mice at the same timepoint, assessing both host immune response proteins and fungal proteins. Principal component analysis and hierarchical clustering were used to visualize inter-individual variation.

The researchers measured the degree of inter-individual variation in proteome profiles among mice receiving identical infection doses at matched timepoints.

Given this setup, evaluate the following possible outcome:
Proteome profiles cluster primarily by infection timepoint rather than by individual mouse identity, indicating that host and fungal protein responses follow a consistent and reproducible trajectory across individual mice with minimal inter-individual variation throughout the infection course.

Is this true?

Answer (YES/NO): NO